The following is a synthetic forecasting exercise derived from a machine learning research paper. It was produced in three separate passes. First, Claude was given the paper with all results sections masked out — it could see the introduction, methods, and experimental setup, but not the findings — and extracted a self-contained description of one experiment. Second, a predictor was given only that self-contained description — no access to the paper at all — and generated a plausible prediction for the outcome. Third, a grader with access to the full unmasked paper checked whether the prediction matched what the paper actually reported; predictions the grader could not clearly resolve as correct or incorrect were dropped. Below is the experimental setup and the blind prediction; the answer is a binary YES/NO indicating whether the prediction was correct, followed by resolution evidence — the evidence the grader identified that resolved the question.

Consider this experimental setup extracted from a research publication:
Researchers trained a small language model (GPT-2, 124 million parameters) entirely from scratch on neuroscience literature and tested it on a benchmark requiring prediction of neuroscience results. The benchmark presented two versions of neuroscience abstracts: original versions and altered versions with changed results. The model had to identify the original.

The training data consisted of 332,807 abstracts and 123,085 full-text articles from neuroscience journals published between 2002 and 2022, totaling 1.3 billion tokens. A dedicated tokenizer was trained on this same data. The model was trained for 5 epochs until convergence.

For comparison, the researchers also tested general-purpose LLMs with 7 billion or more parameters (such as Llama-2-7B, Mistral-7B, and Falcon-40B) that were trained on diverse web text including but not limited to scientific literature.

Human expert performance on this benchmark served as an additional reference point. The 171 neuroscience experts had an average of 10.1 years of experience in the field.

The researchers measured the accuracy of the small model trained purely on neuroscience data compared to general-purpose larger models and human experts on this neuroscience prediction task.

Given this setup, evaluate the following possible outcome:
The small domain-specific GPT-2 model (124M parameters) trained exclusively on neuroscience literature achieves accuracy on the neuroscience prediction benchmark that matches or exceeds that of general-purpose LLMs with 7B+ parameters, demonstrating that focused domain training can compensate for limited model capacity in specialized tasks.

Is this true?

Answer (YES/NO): NO